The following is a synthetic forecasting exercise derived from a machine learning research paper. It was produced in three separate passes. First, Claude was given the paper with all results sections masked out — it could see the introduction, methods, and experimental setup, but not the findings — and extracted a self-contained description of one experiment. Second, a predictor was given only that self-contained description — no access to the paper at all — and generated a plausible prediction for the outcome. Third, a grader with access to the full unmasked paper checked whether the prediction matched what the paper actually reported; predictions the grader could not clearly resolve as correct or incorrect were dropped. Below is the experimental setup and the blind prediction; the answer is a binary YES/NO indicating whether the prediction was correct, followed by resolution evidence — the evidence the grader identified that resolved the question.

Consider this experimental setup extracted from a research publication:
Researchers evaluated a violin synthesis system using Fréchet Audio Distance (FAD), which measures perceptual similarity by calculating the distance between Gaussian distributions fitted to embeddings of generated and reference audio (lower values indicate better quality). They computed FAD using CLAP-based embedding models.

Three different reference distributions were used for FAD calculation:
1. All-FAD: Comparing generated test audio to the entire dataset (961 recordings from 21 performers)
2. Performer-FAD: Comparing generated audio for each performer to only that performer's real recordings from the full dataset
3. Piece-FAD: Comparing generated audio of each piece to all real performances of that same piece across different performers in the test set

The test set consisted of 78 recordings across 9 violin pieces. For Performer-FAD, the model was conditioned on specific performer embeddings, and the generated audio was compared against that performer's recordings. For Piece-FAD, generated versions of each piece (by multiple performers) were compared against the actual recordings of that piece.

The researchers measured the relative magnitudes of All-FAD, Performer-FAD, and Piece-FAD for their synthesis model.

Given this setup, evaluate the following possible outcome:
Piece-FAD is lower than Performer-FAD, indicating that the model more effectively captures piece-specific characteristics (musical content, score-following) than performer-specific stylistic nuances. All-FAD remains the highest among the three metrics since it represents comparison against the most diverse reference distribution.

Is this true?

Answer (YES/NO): NO